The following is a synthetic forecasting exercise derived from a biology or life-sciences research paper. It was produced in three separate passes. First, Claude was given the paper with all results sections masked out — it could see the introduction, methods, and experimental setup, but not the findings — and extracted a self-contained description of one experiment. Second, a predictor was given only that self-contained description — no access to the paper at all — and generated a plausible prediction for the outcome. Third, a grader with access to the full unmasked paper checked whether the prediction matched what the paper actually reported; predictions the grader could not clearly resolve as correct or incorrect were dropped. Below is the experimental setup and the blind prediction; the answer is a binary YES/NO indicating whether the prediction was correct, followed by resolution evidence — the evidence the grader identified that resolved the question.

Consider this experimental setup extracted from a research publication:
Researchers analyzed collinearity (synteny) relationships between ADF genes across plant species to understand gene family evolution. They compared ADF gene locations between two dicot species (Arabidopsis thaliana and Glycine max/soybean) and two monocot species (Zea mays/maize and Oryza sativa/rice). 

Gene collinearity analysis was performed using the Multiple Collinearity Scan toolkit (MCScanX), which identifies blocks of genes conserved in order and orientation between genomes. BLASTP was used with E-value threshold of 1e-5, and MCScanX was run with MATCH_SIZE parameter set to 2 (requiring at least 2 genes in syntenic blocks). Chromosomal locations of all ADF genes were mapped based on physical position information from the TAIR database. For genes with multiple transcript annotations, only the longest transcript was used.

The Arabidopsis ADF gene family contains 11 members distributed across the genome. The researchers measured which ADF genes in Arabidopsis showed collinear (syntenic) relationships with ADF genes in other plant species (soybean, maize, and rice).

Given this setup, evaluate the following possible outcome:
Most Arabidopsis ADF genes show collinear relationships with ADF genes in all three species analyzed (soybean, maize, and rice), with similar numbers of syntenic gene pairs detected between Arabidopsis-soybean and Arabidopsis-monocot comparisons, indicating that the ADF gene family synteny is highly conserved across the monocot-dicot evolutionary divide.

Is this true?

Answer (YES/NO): NO